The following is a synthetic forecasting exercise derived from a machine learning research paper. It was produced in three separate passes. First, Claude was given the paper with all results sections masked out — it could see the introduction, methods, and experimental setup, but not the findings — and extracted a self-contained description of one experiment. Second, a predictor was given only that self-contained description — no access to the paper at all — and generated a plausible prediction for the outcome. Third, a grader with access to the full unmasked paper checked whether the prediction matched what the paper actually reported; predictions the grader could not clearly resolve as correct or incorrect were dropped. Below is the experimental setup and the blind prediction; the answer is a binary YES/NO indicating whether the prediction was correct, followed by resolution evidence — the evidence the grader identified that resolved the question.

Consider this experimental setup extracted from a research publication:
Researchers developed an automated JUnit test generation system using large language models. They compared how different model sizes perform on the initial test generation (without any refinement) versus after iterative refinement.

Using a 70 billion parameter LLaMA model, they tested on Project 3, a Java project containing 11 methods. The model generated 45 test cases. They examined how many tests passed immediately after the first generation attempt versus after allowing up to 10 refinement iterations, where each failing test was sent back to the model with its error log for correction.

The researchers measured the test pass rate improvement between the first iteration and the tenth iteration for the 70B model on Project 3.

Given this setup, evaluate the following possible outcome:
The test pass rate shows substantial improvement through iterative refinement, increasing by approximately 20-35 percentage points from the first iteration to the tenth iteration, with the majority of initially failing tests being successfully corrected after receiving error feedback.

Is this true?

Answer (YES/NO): YES